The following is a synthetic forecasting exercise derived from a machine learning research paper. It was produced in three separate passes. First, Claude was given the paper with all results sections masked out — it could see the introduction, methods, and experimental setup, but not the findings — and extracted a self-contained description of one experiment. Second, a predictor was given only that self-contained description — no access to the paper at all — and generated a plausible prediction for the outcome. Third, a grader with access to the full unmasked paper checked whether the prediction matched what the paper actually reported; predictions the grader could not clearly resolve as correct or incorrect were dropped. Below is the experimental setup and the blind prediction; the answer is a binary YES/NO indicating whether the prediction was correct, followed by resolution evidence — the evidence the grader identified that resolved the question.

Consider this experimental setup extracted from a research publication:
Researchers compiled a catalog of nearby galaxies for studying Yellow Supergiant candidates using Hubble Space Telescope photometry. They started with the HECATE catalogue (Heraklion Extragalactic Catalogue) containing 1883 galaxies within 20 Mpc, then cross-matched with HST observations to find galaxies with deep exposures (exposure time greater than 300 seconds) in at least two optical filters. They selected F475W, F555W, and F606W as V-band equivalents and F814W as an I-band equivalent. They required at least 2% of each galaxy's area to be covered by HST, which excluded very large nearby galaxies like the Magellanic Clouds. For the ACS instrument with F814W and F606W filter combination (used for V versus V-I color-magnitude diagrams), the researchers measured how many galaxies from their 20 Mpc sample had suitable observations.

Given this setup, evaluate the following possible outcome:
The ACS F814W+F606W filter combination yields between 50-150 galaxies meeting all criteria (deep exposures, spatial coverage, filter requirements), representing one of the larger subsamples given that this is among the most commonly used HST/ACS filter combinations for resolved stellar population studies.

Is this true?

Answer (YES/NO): NO